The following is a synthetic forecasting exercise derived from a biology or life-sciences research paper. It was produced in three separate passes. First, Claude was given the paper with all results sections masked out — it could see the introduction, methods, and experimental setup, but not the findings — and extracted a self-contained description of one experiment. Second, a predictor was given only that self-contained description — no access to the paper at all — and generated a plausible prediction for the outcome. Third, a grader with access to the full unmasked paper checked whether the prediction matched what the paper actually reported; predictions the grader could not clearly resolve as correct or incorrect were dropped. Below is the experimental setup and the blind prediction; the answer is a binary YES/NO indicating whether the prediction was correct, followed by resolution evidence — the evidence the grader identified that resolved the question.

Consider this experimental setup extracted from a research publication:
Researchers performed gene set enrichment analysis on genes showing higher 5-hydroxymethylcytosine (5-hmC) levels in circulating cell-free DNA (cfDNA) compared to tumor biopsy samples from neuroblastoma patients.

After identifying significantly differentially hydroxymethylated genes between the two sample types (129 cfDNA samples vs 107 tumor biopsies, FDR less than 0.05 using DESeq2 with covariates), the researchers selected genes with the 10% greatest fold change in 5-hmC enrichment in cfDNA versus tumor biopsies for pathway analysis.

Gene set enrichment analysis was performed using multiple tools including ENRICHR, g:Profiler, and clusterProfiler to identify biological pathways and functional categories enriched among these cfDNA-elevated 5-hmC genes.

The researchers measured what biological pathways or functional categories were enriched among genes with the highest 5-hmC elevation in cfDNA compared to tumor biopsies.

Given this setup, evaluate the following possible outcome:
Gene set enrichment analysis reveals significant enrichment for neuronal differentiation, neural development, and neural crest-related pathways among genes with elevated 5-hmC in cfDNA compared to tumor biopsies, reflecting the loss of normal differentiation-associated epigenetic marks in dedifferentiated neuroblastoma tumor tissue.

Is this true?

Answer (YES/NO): YES